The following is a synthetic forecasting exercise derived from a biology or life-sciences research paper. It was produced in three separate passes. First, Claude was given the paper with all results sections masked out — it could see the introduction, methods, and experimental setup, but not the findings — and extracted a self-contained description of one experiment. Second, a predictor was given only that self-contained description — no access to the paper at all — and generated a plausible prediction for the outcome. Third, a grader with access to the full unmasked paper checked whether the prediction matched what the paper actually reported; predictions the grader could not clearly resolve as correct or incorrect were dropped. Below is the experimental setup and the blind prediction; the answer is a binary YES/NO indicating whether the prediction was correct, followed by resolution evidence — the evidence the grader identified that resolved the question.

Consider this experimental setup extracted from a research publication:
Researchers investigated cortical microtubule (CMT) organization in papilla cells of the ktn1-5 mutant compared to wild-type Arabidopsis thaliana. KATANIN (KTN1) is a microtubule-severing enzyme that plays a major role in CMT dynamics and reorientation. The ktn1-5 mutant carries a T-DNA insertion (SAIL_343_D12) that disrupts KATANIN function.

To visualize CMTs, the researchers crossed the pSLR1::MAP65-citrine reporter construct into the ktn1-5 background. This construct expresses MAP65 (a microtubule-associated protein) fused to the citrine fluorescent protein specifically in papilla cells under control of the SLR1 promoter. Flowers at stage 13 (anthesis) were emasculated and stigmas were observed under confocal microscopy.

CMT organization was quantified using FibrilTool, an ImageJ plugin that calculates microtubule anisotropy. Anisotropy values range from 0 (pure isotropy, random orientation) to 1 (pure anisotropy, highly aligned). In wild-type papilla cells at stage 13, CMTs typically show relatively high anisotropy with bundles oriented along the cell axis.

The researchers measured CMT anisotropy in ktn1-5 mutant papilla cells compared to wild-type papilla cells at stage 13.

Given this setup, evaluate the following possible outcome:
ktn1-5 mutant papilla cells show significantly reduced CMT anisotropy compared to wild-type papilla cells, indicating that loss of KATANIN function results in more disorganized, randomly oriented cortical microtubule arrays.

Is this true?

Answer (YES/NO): YES